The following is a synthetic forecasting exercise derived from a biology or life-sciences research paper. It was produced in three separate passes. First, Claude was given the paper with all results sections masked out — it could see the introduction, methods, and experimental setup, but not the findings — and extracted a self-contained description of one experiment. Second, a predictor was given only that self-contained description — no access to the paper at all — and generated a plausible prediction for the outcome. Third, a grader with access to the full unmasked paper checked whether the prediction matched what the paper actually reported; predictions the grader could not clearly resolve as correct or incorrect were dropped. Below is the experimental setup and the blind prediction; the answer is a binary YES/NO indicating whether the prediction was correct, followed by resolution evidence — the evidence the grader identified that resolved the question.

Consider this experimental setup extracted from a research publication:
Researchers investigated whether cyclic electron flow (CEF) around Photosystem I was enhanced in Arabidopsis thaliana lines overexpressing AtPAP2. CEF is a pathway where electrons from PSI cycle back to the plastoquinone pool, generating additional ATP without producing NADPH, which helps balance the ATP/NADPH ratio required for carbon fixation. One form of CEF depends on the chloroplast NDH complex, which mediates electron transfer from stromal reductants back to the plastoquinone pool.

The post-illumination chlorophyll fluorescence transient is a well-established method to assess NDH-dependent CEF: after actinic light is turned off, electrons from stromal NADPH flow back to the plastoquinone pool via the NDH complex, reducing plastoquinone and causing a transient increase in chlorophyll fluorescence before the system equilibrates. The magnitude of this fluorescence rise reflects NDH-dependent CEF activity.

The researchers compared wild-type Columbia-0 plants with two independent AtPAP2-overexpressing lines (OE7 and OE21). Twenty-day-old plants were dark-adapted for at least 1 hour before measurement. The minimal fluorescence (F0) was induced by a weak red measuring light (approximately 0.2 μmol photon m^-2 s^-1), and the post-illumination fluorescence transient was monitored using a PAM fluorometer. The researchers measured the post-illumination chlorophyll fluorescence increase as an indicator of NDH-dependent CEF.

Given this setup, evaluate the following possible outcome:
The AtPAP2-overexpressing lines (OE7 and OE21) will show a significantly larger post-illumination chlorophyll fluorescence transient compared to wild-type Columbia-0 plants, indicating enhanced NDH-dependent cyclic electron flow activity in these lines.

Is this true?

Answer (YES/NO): NO